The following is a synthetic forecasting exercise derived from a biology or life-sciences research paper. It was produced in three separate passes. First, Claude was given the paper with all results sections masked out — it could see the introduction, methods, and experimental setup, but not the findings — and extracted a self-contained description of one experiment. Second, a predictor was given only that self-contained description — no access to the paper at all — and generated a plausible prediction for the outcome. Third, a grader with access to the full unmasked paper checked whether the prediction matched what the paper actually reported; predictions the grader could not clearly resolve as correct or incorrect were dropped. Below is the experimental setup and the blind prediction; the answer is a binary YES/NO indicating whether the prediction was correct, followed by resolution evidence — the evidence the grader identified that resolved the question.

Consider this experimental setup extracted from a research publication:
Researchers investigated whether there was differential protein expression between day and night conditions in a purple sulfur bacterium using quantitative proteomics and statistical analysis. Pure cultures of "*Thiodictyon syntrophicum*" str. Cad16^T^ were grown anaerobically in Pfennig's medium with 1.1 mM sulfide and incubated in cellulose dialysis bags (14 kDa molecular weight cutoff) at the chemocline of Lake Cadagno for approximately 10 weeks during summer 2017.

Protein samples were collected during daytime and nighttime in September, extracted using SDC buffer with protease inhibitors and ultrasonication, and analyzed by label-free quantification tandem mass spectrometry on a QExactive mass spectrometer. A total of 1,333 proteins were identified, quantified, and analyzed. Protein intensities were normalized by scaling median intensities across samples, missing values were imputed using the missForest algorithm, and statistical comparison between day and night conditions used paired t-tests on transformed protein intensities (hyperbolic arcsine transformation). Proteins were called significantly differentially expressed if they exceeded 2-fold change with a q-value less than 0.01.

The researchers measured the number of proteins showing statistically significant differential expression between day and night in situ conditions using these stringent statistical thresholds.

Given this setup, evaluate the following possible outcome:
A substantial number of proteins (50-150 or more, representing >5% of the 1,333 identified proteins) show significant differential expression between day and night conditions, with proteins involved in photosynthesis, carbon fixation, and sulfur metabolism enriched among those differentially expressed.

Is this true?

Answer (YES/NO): NO